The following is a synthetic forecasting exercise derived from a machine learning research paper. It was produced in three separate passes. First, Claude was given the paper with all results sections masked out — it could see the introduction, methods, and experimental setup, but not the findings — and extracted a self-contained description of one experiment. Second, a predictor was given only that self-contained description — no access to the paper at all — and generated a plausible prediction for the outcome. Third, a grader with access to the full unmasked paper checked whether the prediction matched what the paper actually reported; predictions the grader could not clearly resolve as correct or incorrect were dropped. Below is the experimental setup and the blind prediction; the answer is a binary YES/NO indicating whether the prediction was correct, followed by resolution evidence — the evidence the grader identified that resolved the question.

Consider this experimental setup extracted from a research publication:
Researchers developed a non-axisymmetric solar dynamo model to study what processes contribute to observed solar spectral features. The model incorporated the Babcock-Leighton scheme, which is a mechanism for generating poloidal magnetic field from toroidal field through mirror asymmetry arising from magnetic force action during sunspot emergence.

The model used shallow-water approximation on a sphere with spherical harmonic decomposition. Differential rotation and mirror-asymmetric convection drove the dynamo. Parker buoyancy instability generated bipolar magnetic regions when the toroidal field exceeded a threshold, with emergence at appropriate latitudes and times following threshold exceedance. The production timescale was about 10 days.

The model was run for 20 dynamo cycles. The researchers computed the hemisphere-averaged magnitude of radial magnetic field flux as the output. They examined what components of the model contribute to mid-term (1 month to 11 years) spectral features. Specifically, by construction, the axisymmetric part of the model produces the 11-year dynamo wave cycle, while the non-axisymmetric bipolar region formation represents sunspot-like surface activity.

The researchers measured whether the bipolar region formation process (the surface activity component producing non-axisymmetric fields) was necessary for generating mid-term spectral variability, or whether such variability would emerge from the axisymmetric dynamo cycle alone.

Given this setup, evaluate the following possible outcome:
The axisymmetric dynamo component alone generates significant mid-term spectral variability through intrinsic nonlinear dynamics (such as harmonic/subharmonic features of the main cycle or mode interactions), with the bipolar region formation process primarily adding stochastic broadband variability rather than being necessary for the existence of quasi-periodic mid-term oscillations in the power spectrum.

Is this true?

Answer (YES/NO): NO